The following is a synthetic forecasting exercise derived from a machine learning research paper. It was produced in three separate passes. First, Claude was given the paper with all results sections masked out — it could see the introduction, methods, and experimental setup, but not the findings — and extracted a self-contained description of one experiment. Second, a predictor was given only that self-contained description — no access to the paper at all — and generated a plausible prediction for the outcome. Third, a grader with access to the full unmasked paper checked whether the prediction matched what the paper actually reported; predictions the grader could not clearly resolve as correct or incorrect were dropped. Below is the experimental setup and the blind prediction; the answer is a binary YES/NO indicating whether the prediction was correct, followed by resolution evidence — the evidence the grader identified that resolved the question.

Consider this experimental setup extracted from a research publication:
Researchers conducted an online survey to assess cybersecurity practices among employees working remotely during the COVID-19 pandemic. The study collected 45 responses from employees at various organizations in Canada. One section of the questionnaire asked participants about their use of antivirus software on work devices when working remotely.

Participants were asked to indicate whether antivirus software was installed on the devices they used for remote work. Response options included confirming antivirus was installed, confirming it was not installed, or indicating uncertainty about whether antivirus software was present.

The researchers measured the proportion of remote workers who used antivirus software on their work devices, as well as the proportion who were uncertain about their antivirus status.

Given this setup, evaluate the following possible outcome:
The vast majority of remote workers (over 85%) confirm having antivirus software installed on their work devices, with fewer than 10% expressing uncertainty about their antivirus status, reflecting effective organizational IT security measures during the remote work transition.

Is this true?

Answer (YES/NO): NO